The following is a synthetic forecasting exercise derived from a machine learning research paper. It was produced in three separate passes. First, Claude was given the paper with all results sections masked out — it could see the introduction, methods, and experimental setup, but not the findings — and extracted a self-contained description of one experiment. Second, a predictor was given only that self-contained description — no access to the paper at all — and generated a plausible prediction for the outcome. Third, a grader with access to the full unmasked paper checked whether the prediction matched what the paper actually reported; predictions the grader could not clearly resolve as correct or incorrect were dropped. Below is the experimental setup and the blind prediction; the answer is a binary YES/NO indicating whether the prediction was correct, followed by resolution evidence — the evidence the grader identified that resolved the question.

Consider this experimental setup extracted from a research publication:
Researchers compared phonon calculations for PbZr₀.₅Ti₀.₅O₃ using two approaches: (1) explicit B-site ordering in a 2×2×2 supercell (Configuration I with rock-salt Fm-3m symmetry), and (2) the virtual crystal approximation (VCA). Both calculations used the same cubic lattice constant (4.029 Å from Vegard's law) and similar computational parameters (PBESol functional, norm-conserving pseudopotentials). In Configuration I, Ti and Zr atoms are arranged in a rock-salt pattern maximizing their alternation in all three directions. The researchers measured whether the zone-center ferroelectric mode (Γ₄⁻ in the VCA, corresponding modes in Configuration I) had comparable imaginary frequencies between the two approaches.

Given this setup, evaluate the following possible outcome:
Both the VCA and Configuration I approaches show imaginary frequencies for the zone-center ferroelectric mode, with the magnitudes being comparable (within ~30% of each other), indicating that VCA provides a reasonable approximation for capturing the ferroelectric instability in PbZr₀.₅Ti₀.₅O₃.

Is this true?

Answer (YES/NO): NO